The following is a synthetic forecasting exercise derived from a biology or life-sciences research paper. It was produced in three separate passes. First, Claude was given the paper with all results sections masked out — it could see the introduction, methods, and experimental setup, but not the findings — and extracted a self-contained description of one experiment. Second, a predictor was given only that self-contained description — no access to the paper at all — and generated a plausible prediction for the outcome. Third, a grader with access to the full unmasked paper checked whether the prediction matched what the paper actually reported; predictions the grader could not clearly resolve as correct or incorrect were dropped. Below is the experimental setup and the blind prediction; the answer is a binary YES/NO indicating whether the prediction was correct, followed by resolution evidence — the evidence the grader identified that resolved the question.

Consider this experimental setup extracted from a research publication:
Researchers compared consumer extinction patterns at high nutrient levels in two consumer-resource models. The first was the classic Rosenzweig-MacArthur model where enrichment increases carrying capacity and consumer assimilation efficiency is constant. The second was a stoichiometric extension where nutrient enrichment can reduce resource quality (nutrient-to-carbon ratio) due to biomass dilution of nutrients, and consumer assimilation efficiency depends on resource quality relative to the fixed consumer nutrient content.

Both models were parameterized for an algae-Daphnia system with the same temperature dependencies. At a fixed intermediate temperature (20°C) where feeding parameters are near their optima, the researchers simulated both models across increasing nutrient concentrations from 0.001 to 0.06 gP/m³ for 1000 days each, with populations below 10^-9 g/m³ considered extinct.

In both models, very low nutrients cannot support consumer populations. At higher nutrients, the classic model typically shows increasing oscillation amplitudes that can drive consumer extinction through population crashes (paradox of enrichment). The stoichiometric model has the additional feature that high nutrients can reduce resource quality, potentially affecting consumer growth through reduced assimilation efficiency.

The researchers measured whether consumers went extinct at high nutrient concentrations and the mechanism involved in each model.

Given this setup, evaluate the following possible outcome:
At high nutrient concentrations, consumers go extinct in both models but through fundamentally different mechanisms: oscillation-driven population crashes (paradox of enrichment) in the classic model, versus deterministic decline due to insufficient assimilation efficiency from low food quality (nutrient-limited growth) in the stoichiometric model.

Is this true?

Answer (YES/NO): NO